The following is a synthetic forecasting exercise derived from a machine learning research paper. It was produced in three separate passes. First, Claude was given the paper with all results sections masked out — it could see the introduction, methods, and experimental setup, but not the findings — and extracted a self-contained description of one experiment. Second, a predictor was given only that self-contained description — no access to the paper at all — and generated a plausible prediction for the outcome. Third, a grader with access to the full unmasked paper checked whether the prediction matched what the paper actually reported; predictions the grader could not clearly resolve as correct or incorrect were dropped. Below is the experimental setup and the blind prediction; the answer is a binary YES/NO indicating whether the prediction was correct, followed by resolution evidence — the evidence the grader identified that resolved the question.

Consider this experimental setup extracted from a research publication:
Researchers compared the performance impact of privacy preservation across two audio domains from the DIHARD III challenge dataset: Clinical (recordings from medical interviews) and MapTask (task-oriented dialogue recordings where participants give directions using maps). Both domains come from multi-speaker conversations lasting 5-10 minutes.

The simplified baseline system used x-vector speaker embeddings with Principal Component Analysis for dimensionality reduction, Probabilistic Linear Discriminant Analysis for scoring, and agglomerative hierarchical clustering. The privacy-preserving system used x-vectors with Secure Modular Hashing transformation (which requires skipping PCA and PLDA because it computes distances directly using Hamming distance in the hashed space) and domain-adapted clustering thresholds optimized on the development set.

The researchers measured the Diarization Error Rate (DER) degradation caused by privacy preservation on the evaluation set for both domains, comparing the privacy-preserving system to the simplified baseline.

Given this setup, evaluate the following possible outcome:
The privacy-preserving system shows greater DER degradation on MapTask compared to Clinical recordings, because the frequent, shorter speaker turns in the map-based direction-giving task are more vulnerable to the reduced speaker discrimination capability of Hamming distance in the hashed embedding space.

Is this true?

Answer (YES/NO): YES